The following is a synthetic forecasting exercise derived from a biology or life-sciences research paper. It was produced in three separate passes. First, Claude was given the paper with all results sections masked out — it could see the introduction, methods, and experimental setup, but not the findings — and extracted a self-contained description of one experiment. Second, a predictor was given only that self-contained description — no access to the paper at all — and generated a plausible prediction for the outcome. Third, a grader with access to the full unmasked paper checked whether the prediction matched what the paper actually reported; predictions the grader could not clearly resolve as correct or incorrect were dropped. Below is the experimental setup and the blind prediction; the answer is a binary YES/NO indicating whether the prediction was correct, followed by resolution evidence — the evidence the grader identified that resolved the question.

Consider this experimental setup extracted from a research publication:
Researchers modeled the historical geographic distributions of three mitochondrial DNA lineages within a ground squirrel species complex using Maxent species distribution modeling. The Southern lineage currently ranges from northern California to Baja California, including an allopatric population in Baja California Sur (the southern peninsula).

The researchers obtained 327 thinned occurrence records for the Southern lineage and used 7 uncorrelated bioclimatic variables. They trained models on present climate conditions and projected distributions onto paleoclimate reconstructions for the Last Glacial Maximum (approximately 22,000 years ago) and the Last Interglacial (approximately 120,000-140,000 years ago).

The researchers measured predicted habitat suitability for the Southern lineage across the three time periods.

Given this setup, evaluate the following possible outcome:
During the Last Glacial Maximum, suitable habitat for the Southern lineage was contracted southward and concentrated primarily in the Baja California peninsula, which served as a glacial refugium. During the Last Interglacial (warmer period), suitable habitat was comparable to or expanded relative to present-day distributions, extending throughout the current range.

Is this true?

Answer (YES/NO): NO